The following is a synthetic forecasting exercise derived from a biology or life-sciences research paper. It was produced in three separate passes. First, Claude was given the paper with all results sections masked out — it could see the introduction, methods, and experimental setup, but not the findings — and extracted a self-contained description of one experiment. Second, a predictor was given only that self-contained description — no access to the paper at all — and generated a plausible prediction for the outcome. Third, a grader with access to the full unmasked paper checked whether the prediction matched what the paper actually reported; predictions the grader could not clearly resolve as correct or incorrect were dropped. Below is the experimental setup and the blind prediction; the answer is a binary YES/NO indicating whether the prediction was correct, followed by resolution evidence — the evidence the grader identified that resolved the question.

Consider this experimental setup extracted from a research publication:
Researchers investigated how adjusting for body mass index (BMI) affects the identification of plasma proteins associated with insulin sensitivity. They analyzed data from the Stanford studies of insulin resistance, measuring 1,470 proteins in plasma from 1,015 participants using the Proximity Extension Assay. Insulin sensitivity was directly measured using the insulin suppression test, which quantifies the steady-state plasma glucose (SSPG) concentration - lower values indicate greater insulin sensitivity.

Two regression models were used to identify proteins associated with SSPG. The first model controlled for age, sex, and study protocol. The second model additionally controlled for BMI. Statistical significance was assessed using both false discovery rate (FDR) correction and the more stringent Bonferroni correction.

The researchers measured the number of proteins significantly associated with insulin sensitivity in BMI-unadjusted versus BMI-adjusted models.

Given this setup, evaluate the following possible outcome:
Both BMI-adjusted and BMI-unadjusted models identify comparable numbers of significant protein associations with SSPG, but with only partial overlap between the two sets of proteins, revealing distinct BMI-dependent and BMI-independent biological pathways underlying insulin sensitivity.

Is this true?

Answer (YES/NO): NO